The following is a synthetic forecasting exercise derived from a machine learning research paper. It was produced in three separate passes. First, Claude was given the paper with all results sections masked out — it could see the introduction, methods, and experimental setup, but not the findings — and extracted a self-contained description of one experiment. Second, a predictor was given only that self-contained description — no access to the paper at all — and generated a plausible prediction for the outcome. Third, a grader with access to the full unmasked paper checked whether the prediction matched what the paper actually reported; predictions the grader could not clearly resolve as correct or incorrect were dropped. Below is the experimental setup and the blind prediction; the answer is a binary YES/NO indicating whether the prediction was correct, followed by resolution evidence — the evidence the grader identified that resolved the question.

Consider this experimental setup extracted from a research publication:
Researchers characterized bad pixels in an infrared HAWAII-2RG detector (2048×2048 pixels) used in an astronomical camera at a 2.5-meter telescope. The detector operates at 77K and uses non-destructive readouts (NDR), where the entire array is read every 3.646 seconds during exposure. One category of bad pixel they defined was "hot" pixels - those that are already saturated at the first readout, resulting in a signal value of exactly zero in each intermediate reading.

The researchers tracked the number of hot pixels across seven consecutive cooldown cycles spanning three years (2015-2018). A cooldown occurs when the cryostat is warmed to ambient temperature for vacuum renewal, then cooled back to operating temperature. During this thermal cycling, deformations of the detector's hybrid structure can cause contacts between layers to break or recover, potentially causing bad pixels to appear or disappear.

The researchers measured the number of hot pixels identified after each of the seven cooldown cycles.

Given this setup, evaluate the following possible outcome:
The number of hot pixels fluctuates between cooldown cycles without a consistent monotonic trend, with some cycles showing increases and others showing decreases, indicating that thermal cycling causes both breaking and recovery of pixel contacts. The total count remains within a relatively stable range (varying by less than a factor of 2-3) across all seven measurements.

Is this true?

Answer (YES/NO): NO